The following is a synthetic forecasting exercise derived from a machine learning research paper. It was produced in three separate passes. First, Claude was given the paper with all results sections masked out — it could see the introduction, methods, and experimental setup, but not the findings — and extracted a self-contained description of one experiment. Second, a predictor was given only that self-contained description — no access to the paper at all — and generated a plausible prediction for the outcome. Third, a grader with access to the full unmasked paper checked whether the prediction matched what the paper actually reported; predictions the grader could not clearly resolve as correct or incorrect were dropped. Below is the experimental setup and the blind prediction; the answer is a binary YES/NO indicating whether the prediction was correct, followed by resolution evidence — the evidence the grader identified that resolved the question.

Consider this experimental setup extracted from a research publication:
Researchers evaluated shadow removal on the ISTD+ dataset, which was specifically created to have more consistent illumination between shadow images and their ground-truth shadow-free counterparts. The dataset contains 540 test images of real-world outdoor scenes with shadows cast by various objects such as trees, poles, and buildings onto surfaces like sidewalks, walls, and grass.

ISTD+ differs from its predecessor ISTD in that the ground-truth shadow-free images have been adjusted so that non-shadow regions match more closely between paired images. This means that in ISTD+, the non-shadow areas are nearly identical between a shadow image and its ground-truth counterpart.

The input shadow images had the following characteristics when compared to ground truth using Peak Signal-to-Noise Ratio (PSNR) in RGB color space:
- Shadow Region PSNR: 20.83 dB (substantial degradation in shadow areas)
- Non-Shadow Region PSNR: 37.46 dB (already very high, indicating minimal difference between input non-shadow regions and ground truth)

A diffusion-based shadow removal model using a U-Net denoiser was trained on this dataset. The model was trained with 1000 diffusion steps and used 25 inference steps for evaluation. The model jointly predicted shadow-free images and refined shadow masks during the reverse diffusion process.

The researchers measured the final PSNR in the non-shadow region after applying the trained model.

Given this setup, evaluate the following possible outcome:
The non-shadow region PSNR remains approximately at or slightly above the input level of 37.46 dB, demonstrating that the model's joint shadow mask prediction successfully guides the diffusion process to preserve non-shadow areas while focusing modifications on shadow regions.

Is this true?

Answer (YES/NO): YES